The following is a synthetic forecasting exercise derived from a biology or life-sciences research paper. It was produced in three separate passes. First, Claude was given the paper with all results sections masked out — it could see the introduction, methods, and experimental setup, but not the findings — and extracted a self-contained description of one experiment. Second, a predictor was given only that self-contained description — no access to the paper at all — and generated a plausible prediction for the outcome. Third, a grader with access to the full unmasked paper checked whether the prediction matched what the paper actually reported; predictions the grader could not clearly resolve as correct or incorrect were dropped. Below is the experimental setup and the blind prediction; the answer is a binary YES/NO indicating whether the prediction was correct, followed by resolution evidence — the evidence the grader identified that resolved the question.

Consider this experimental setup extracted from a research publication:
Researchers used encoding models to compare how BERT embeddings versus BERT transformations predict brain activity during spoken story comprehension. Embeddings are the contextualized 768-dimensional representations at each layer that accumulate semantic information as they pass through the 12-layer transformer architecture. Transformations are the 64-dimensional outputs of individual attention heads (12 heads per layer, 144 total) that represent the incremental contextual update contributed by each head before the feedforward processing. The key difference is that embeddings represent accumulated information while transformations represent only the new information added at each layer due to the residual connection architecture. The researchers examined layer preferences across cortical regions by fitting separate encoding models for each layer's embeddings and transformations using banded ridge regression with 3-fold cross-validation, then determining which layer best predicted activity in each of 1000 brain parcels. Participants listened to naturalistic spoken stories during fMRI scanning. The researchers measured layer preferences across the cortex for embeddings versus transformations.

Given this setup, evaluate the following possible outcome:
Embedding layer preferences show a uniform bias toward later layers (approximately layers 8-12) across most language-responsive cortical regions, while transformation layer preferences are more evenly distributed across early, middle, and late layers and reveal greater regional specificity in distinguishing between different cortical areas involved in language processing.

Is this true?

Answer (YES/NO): NO